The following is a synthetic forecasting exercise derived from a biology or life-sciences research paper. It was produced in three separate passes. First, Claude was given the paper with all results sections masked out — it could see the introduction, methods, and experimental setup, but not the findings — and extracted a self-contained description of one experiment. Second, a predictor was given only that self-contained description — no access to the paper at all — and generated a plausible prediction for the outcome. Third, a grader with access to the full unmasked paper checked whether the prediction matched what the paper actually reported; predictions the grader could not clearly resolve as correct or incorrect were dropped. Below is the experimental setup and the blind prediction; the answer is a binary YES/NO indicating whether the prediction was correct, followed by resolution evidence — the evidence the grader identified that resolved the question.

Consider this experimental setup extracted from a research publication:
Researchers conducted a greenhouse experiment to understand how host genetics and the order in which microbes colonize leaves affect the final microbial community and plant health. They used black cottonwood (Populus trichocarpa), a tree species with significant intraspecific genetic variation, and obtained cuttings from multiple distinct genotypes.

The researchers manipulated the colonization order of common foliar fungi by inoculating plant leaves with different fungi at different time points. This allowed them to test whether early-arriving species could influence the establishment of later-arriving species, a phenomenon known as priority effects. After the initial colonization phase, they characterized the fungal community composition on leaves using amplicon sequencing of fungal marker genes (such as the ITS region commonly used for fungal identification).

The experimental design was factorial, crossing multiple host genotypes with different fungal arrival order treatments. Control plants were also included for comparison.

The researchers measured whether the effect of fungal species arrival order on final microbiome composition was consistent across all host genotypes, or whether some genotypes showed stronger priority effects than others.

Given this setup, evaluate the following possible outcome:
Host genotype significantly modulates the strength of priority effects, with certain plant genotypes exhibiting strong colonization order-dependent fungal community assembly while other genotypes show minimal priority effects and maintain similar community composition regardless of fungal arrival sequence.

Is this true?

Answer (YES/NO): YES